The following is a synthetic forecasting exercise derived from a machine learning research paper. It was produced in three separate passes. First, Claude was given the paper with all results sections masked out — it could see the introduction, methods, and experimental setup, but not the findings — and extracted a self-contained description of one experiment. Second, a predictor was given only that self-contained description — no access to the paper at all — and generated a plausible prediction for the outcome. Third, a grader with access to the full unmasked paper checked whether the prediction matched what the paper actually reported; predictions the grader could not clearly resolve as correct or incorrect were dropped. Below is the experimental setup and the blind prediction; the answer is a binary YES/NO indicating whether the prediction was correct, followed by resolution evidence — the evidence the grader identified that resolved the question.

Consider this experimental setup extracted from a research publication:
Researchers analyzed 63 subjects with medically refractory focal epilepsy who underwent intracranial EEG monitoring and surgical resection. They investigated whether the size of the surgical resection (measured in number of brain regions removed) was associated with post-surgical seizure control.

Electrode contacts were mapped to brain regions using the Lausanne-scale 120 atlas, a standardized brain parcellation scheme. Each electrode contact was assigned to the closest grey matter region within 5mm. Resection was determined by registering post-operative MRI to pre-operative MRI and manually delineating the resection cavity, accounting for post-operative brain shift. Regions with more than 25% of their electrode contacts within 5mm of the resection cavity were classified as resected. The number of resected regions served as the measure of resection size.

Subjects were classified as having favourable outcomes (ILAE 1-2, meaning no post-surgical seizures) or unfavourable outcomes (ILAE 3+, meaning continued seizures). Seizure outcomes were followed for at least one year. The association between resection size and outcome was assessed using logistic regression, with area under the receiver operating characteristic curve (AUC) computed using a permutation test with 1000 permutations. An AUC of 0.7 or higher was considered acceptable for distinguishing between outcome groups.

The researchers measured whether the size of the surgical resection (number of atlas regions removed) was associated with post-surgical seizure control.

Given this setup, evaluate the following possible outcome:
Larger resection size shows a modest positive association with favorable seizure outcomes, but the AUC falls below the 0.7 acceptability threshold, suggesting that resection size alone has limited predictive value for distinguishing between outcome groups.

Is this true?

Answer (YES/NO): NO